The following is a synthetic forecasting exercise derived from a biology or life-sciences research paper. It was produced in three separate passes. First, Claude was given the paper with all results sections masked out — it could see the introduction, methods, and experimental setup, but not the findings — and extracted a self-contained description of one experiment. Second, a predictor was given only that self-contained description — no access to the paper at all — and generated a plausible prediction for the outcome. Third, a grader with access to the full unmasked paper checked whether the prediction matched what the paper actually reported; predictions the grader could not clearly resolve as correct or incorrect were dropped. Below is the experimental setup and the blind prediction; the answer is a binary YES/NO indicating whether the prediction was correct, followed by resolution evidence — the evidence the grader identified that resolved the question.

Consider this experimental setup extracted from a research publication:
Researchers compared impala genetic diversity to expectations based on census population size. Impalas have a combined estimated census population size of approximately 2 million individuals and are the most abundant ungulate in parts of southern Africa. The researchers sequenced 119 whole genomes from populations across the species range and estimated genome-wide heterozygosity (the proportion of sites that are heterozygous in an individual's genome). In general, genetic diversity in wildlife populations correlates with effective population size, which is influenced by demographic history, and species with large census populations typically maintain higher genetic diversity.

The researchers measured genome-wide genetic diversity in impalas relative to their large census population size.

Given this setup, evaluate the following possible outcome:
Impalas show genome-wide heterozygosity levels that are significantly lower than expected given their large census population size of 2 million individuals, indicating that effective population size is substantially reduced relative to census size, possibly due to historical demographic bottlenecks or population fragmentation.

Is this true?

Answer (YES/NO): YES